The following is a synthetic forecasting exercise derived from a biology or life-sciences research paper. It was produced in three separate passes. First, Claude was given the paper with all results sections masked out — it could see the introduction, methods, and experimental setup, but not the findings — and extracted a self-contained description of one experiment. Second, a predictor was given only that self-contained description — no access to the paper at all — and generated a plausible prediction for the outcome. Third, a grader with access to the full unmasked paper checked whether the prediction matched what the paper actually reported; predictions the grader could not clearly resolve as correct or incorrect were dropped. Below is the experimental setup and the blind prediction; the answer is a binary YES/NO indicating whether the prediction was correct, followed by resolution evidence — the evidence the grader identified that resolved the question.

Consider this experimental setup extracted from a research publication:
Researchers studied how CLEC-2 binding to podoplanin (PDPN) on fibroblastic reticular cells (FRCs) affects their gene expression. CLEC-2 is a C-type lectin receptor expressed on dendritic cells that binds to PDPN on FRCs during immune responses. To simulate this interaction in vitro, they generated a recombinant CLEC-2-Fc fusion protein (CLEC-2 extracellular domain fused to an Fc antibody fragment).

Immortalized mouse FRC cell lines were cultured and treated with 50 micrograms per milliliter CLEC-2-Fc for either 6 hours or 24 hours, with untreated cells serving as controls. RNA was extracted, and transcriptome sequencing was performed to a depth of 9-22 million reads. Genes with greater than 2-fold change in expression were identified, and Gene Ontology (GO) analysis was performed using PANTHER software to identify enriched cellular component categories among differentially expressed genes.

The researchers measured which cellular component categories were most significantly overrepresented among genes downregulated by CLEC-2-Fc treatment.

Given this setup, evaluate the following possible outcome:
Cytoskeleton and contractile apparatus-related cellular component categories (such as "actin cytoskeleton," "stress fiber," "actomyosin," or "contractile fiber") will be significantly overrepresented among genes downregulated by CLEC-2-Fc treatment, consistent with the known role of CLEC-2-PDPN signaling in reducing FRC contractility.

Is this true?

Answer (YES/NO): NO